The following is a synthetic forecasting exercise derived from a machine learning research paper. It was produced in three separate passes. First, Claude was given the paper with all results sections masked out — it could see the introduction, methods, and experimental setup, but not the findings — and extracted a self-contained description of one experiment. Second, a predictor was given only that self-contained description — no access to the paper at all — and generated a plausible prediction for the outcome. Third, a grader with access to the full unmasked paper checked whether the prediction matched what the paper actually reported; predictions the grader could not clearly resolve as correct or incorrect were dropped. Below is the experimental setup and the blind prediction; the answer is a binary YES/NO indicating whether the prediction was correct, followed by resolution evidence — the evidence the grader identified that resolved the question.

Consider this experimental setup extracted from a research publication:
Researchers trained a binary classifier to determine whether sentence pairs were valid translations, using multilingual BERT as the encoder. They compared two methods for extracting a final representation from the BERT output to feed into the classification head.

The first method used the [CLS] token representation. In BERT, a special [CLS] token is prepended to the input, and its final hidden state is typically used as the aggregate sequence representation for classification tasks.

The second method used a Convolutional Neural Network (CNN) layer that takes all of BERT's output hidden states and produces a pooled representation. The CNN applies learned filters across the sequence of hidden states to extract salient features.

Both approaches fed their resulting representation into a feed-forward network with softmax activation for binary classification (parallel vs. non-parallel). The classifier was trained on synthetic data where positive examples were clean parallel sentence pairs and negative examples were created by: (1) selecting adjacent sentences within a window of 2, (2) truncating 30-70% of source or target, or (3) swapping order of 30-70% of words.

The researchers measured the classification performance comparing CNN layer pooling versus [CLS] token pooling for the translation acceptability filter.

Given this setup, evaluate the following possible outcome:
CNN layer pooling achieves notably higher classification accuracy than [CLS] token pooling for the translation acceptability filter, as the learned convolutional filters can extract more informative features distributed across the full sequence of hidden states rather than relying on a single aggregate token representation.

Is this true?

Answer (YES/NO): NO